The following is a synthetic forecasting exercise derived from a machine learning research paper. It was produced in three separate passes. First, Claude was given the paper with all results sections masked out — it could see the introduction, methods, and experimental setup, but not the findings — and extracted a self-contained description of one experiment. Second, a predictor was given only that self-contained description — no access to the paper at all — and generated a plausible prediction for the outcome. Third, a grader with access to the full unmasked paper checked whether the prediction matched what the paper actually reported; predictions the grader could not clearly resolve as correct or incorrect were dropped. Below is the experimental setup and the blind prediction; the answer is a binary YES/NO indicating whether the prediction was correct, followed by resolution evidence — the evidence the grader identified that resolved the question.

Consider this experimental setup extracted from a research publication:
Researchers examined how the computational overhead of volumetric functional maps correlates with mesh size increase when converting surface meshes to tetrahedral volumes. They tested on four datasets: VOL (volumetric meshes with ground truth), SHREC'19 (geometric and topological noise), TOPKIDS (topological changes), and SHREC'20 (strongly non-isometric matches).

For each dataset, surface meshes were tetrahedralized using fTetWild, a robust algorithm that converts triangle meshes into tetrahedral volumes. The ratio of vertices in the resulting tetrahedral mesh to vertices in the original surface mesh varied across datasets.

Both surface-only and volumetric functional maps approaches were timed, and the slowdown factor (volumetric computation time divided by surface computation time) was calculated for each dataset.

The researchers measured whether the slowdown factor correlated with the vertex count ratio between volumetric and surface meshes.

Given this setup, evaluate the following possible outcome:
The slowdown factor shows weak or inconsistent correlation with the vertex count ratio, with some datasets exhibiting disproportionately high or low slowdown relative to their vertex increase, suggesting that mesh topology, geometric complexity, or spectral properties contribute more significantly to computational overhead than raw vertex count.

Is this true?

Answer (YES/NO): NO